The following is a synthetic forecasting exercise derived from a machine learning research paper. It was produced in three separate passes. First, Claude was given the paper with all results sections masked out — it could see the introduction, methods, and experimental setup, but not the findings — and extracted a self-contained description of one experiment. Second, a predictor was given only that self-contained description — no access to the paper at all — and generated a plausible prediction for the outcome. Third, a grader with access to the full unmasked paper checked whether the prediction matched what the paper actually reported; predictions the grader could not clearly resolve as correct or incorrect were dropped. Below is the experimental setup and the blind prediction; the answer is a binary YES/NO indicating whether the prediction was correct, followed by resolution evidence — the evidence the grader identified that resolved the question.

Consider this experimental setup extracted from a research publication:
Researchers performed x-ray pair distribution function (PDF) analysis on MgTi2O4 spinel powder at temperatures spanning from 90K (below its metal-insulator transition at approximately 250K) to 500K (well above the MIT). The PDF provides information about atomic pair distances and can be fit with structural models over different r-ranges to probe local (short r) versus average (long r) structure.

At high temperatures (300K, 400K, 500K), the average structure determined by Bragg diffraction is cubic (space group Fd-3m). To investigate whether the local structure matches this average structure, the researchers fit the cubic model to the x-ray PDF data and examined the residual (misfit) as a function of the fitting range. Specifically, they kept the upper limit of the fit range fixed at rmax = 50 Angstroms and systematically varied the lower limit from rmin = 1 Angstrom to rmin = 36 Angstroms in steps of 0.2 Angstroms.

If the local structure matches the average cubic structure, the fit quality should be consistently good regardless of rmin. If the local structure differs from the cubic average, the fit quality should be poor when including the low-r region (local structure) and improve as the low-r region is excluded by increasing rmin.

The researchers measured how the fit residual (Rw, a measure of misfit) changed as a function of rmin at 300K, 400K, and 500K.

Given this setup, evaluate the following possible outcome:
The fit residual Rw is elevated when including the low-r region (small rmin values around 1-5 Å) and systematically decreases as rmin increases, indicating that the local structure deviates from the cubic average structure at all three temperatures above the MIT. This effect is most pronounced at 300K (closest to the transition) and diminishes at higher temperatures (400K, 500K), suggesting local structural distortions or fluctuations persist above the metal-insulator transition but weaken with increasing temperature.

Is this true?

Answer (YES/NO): NO